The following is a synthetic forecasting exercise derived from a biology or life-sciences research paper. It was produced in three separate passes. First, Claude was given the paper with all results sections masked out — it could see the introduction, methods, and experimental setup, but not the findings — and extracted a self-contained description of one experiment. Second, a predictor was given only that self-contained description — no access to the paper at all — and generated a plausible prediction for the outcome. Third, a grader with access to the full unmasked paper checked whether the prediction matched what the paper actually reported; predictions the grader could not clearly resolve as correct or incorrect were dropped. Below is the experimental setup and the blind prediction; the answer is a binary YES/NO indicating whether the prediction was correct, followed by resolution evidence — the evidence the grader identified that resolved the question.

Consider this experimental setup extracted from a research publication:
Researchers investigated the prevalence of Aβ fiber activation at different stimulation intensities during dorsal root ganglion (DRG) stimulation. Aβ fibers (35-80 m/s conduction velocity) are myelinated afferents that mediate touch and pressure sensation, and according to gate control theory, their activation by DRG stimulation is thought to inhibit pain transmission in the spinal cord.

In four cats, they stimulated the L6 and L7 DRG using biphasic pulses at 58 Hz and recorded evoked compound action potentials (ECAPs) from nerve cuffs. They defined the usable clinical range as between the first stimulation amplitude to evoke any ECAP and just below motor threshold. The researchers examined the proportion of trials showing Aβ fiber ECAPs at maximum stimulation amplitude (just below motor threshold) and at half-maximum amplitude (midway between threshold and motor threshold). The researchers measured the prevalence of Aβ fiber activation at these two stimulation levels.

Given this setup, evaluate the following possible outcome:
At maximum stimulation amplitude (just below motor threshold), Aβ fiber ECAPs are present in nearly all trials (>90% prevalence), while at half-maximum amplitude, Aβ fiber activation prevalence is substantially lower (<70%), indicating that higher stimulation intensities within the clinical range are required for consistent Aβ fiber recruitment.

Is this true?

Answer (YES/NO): NO